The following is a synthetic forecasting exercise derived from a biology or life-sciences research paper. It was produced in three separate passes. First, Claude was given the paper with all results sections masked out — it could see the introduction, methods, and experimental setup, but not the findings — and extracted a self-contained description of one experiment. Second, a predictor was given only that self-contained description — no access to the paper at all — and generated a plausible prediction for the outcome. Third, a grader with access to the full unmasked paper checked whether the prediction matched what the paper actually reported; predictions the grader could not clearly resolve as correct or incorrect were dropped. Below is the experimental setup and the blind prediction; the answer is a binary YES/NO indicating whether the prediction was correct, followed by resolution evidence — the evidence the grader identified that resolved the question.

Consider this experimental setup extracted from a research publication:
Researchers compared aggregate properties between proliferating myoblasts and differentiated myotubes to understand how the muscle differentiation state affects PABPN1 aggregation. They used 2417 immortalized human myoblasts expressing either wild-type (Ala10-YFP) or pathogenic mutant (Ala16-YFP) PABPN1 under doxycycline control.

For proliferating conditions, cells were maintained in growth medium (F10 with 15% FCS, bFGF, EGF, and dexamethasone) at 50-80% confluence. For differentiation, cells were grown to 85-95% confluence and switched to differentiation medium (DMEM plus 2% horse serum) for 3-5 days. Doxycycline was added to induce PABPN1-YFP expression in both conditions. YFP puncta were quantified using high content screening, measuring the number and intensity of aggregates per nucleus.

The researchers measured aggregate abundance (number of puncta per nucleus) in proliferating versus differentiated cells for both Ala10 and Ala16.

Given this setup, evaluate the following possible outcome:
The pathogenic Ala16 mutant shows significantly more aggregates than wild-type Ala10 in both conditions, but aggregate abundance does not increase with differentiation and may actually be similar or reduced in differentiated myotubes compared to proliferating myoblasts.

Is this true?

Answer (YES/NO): NO